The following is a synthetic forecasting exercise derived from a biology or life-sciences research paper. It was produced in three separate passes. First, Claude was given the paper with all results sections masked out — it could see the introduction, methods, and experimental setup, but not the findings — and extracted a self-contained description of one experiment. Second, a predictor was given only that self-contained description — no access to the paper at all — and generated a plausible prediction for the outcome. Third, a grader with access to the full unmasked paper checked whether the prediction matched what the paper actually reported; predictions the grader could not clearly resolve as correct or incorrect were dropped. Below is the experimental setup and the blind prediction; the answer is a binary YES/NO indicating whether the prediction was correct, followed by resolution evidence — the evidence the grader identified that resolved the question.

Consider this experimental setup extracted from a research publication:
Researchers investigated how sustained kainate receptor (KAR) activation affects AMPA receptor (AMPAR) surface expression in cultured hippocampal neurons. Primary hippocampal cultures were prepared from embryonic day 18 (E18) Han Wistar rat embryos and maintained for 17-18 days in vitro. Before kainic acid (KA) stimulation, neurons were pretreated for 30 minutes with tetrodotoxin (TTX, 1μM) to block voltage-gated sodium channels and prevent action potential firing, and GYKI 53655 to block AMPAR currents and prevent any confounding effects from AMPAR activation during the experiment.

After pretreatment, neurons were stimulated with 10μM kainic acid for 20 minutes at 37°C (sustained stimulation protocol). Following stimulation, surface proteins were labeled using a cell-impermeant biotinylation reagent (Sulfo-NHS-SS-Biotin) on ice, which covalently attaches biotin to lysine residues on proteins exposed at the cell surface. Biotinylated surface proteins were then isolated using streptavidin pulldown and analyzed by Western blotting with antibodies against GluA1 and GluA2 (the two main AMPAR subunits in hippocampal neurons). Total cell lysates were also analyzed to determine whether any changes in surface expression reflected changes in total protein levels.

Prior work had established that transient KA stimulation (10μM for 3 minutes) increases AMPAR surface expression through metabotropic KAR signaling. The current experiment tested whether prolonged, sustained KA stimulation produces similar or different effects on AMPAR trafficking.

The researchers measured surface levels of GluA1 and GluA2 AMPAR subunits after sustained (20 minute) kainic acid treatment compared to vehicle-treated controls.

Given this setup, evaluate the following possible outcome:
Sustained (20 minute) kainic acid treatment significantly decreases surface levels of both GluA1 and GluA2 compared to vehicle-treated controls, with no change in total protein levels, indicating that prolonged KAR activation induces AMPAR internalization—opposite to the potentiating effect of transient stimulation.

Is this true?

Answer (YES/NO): YES